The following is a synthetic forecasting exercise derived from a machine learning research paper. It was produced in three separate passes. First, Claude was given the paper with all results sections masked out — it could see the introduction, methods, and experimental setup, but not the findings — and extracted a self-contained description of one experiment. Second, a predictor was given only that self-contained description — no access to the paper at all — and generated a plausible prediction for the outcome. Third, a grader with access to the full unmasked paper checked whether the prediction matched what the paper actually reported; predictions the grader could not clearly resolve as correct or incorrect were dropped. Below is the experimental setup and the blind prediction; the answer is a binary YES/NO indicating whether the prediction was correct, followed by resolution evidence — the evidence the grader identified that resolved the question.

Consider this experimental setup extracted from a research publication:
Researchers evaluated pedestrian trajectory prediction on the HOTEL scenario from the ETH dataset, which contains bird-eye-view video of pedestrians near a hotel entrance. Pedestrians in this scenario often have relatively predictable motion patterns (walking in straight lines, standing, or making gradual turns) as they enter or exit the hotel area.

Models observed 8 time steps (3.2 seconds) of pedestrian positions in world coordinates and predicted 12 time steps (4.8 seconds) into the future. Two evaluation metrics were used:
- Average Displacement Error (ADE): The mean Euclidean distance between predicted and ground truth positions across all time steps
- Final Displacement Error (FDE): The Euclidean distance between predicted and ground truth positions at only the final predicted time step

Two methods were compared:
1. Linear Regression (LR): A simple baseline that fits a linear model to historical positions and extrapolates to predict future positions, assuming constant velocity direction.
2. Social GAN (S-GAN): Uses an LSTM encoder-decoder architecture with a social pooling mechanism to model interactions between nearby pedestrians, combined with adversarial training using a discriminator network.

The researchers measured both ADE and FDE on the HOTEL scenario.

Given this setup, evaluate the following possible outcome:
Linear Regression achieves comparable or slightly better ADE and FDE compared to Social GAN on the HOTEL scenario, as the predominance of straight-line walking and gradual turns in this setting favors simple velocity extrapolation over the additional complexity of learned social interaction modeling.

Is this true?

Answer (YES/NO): NO